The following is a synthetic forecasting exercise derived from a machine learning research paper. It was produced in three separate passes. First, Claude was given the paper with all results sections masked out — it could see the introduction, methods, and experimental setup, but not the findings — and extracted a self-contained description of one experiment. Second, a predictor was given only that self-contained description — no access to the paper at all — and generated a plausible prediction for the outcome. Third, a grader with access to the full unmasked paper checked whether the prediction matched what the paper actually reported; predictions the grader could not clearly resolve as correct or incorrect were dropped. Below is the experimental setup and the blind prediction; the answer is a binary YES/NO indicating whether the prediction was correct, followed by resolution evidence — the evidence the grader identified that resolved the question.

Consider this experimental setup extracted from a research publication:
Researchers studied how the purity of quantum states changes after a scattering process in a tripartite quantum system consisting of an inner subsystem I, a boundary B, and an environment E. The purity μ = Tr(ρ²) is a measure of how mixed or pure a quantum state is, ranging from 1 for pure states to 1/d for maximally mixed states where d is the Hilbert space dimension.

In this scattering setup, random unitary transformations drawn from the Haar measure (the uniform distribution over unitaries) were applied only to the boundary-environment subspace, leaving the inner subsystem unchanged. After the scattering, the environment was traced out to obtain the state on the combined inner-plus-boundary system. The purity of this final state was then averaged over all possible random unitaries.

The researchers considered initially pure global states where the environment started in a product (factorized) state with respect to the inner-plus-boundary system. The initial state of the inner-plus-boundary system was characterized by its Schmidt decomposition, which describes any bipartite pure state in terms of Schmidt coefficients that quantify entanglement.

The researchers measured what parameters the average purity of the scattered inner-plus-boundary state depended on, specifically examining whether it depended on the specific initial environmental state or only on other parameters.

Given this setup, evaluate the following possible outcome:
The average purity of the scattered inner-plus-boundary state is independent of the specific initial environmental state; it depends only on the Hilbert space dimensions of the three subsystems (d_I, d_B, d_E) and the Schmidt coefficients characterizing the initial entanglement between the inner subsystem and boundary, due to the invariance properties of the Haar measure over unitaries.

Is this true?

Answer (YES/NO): NO